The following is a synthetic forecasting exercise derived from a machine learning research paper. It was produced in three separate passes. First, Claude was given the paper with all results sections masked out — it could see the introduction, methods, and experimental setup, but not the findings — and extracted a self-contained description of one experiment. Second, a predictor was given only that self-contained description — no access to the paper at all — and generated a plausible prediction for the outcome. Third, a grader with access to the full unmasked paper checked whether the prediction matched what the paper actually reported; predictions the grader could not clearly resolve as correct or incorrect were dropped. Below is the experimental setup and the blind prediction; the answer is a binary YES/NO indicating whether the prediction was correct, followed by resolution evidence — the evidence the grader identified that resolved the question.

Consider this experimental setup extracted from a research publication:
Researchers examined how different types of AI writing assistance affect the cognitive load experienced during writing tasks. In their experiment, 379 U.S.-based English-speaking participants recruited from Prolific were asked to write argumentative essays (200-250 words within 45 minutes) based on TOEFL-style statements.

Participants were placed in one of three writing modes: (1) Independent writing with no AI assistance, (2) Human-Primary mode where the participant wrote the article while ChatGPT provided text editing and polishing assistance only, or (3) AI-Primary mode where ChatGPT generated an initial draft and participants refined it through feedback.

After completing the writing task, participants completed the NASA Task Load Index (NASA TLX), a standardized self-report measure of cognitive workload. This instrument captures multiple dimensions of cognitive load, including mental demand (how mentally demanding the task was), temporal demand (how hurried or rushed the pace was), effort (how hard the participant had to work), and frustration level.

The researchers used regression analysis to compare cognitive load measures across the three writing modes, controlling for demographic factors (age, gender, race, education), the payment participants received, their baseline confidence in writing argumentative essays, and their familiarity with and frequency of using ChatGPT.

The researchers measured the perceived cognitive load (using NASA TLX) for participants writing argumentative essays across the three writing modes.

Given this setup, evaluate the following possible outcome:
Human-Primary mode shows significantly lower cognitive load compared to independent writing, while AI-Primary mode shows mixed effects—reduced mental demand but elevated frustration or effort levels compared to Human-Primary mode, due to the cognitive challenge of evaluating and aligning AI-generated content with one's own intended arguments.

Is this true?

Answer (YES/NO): NO